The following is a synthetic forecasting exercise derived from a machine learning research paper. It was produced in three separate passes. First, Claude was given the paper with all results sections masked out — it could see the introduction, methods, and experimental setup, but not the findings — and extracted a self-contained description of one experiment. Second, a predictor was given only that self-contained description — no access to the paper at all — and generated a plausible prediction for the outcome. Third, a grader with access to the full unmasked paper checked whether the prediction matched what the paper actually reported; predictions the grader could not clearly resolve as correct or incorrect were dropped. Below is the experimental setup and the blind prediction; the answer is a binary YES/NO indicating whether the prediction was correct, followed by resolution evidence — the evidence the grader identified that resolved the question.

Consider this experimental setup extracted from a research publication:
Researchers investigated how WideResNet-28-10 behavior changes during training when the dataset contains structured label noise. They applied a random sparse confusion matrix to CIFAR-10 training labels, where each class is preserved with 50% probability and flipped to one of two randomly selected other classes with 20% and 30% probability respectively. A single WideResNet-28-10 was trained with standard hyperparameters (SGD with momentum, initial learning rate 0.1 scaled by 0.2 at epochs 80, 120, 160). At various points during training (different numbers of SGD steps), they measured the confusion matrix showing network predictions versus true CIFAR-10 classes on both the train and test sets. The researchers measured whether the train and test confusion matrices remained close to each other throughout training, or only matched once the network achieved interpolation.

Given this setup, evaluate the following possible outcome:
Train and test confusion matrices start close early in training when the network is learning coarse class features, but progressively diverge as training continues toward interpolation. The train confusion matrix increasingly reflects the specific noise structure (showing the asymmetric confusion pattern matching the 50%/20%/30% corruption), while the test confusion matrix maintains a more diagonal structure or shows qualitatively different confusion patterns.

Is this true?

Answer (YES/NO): NO